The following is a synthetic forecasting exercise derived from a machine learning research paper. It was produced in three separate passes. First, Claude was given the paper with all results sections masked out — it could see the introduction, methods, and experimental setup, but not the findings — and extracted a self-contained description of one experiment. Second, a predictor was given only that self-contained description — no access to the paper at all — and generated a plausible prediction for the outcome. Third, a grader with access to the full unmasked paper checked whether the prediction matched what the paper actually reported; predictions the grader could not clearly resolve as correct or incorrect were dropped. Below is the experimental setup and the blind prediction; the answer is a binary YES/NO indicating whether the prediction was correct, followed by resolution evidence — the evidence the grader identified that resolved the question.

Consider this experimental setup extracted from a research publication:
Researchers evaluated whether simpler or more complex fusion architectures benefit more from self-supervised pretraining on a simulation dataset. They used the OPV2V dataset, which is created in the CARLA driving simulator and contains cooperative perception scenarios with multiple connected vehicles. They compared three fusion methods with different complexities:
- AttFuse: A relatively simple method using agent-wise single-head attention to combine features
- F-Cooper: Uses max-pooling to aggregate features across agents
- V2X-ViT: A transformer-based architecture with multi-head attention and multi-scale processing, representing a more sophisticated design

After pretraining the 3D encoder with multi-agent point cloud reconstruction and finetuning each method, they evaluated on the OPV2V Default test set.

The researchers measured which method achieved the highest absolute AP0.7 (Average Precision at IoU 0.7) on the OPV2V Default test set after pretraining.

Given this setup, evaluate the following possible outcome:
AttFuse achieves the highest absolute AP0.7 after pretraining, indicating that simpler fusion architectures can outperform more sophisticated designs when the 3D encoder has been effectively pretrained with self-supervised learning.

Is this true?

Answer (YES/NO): YES